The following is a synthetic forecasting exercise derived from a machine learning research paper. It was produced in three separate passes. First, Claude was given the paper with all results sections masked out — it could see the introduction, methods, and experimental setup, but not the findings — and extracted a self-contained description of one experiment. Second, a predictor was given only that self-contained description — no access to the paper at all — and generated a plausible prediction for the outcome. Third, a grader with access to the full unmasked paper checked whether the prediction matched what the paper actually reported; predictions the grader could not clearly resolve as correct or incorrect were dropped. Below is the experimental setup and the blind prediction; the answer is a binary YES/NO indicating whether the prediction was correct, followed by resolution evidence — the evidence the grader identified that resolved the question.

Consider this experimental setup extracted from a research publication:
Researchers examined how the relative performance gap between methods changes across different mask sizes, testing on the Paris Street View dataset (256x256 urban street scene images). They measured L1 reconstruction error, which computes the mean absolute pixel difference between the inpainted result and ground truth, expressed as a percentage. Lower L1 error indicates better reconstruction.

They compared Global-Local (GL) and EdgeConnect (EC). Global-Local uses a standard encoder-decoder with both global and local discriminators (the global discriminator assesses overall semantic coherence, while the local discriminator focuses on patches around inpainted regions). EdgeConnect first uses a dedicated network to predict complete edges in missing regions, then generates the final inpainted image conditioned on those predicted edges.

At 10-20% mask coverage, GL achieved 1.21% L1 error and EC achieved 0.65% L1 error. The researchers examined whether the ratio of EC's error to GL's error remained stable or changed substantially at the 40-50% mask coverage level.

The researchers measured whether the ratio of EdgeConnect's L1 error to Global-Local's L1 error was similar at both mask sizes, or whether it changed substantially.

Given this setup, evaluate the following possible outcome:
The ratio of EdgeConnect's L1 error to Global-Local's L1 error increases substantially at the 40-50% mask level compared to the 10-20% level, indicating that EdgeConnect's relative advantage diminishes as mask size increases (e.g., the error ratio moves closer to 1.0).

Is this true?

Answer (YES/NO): NO